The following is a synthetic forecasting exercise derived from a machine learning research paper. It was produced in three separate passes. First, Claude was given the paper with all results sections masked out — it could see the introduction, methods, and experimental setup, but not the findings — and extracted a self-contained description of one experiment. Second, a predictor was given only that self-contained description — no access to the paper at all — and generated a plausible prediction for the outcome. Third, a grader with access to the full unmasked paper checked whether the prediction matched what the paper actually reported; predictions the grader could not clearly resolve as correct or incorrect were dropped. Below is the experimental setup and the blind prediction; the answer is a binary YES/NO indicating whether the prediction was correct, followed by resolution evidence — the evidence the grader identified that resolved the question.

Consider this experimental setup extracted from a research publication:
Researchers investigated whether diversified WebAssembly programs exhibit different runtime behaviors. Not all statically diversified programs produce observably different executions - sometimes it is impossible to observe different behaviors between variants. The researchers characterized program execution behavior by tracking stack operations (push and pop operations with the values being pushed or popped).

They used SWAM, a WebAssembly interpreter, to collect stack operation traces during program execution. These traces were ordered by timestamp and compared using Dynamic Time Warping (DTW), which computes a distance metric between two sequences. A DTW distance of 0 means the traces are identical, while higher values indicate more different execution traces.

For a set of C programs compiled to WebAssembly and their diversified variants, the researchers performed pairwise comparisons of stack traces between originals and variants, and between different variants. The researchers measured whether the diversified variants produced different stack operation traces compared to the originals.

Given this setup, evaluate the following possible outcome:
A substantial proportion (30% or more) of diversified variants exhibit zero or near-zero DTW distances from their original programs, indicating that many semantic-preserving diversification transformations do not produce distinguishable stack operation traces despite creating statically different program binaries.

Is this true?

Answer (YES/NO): NO